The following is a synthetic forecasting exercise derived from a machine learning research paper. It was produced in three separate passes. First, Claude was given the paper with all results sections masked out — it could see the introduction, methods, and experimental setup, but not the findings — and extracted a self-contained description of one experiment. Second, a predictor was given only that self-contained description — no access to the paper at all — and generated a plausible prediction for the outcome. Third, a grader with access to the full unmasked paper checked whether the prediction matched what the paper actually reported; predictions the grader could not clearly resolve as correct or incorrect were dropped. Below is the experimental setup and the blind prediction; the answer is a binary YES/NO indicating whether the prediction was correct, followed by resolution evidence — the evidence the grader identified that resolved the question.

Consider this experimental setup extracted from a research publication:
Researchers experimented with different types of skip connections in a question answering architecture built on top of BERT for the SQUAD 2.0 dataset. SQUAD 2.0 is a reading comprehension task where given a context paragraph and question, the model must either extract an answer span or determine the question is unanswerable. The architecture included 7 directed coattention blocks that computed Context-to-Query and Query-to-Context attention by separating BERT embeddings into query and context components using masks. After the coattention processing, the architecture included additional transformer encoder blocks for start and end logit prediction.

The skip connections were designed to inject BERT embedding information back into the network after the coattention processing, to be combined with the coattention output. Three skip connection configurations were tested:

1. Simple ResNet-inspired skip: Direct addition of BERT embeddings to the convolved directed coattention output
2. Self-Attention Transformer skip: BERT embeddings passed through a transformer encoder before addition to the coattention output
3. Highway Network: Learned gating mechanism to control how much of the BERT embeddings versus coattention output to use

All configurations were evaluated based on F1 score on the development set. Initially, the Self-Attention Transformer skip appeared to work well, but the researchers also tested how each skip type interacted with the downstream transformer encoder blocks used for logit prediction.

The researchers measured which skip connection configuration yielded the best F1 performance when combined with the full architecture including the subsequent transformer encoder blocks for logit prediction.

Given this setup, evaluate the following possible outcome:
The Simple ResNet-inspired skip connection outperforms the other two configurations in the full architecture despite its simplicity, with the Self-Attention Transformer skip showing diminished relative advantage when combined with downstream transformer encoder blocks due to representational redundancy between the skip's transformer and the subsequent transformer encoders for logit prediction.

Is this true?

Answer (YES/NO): NO